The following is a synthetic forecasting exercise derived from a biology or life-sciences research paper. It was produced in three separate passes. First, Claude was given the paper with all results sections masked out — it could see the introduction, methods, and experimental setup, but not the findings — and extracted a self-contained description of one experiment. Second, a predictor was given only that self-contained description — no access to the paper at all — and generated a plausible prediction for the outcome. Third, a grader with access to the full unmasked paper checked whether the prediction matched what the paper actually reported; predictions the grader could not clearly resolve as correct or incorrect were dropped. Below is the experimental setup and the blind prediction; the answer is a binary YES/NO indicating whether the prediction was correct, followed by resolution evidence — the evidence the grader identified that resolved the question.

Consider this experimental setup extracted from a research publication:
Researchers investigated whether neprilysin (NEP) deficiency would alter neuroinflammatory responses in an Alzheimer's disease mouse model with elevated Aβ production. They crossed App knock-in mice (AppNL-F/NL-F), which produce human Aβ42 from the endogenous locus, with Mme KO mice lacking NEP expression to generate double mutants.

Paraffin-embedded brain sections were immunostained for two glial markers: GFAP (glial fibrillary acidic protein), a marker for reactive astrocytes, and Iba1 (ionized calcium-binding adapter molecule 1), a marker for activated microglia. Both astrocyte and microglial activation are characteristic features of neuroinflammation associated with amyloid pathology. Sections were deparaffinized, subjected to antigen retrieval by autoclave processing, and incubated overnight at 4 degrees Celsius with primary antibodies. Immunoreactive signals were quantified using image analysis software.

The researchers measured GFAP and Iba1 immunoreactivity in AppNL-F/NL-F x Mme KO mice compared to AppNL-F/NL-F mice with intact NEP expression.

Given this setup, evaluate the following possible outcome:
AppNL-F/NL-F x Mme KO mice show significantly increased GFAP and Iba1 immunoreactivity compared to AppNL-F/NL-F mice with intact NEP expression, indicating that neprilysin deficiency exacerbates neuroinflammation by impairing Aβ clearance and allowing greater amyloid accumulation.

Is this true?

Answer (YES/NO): YES